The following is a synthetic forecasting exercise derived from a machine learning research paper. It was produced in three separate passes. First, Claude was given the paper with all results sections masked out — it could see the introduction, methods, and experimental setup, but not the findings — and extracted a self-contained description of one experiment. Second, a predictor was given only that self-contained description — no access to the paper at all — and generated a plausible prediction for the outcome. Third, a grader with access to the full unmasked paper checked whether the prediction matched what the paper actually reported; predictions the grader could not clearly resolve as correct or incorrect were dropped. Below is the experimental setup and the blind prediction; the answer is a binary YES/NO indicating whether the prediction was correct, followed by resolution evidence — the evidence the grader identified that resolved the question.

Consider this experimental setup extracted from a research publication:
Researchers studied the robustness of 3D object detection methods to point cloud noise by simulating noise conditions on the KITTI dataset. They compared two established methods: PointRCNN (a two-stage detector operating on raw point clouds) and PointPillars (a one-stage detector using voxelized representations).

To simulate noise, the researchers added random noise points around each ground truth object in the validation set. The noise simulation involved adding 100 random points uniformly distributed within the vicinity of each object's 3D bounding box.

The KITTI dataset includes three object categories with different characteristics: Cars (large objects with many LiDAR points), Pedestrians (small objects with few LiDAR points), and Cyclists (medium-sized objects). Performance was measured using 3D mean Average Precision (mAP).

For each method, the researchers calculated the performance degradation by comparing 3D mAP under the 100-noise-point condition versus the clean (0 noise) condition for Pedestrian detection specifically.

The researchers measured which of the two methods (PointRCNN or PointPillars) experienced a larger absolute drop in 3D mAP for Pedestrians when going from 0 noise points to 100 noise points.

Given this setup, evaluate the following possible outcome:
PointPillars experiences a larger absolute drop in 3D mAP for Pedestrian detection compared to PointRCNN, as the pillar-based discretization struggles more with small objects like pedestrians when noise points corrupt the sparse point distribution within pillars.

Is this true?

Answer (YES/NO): NO